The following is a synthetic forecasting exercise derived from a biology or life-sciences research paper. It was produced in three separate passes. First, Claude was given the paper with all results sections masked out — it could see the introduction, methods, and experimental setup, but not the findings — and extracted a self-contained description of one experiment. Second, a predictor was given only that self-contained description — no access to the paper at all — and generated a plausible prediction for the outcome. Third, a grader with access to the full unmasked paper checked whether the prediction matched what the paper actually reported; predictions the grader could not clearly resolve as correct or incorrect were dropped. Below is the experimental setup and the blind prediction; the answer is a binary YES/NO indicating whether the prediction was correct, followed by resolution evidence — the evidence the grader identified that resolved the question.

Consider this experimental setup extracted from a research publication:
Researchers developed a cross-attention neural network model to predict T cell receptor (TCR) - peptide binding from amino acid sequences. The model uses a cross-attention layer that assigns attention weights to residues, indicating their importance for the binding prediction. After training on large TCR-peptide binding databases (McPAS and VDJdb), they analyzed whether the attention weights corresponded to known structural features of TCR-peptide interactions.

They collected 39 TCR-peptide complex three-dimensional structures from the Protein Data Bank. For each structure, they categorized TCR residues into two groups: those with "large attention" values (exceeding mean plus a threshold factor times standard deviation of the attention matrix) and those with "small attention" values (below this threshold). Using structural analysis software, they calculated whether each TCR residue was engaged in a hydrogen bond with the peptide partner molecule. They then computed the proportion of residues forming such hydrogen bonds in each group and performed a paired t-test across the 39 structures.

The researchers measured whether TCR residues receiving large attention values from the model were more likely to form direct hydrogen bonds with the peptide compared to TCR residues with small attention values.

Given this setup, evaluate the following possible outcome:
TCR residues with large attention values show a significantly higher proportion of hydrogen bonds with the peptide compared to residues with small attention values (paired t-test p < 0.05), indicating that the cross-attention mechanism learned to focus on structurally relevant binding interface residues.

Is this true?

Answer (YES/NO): NO